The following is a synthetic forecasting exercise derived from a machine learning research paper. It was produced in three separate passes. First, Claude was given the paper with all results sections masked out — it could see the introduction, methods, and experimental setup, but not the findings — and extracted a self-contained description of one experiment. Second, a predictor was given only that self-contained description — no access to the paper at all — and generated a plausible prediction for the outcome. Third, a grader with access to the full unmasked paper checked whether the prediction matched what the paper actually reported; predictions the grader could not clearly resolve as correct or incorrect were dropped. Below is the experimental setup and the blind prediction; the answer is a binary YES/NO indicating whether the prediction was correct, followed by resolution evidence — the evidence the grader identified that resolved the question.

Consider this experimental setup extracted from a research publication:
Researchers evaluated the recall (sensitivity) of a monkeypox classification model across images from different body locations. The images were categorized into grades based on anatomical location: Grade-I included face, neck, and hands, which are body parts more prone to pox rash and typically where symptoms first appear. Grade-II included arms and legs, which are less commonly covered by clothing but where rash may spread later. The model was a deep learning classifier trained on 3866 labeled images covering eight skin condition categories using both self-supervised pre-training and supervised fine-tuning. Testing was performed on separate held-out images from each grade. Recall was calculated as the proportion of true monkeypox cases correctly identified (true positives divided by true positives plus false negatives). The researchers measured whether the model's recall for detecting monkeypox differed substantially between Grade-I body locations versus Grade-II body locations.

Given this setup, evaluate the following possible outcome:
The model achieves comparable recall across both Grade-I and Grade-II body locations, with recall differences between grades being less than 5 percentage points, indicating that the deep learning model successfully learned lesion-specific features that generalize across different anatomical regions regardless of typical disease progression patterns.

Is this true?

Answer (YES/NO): YES